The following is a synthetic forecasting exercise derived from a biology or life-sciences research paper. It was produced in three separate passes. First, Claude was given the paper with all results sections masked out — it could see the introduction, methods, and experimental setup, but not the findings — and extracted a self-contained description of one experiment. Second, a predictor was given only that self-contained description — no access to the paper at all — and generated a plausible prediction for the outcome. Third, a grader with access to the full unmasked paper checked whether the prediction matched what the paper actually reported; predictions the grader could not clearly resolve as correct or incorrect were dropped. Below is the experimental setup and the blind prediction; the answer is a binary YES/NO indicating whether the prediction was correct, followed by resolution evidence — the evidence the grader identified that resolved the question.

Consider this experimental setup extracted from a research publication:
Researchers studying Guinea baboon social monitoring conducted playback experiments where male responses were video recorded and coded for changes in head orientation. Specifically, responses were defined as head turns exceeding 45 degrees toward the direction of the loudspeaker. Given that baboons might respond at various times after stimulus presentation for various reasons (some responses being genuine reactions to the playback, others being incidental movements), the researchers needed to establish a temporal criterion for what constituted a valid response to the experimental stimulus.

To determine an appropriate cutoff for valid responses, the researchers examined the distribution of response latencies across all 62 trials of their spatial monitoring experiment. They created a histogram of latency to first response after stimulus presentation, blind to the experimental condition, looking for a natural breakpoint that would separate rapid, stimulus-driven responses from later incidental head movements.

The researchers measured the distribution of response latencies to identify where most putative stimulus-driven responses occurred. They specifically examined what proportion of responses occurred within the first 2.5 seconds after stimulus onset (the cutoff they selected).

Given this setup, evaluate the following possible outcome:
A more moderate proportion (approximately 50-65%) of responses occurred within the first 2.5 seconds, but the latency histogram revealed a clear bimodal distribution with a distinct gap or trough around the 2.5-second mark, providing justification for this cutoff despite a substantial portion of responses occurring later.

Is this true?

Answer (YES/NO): NO